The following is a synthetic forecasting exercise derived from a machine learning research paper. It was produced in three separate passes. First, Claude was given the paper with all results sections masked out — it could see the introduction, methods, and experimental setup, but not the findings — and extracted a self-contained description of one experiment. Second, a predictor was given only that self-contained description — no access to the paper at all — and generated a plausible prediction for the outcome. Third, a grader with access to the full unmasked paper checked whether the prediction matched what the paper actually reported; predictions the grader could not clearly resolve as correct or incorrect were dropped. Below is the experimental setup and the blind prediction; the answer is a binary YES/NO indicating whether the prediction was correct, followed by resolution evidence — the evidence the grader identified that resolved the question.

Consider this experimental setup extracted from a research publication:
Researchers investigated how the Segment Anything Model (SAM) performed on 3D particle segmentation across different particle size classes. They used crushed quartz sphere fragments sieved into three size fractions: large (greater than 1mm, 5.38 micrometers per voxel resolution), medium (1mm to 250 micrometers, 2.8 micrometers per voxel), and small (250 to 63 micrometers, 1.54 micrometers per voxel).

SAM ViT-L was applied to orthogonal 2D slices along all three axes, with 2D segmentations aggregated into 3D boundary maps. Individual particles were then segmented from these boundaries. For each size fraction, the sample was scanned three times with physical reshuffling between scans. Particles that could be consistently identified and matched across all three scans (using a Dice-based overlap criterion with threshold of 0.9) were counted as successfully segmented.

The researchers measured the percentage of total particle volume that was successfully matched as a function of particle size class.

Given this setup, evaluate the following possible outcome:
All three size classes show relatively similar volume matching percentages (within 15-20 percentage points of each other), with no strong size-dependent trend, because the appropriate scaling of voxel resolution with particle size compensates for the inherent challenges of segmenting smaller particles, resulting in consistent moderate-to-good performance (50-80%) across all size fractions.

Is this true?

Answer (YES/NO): NO